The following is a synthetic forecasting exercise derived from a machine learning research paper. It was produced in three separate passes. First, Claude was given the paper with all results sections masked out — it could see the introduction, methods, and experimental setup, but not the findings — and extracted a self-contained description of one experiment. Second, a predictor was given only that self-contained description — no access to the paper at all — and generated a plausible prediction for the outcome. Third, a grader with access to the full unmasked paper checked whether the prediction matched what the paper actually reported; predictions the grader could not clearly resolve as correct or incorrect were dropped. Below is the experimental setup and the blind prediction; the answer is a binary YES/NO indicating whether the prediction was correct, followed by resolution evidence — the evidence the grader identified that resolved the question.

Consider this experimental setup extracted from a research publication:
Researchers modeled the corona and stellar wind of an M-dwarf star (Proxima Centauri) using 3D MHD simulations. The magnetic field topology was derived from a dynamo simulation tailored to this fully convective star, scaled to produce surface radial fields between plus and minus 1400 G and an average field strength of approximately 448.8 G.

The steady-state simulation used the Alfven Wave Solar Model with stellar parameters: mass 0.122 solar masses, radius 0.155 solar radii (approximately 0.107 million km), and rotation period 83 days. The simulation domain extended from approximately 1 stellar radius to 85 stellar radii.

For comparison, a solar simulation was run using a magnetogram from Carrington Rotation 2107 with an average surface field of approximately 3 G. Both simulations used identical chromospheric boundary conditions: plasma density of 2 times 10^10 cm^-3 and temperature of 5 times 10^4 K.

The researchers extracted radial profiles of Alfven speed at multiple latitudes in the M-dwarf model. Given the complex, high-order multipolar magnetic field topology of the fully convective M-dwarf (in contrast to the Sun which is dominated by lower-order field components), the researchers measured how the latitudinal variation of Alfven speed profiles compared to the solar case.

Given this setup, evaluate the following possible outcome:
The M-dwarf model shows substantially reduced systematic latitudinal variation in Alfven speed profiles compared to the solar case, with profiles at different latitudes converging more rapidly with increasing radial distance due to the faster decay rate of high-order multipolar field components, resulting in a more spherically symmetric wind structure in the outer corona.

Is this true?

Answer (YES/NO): NO